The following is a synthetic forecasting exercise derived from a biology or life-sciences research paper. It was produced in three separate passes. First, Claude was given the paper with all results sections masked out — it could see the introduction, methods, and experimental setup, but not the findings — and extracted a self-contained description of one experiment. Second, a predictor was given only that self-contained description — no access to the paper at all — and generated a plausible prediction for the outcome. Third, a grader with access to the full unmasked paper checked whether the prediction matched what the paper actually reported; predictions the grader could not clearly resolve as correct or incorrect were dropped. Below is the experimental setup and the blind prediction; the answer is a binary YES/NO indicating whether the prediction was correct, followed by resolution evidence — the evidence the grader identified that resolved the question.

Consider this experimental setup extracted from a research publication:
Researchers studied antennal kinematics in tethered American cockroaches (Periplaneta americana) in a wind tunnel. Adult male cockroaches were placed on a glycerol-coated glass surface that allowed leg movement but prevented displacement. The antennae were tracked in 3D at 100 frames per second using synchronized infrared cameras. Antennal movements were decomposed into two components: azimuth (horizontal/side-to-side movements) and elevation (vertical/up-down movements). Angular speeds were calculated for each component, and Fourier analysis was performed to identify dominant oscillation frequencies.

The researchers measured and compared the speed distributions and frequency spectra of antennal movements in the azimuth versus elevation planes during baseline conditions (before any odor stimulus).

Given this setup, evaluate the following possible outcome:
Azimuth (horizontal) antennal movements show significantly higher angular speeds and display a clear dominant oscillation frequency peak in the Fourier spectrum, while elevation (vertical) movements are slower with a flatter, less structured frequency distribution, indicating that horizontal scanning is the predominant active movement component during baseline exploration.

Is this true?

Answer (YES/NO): NO